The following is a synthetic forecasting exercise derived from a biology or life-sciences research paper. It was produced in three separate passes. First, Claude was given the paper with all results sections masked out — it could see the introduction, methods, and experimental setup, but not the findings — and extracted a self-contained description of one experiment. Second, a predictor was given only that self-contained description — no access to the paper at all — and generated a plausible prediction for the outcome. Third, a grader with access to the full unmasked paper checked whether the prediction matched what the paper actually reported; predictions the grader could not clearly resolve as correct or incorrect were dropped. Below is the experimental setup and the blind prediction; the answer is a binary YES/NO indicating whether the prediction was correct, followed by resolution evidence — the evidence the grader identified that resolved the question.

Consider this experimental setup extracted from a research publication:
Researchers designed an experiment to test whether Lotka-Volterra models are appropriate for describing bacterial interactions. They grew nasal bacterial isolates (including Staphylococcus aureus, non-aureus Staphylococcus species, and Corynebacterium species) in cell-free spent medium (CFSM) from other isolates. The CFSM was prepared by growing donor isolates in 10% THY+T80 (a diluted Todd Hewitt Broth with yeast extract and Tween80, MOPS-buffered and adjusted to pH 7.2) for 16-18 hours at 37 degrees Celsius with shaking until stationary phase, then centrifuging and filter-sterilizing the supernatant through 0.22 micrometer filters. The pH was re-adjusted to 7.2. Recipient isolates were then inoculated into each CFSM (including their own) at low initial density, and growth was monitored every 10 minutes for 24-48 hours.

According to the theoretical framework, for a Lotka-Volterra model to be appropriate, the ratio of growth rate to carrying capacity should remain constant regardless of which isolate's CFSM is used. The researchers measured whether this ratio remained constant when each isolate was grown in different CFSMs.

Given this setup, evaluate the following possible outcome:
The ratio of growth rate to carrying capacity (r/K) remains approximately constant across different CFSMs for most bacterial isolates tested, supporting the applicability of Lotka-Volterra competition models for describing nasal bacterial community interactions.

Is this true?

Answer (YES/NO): YES